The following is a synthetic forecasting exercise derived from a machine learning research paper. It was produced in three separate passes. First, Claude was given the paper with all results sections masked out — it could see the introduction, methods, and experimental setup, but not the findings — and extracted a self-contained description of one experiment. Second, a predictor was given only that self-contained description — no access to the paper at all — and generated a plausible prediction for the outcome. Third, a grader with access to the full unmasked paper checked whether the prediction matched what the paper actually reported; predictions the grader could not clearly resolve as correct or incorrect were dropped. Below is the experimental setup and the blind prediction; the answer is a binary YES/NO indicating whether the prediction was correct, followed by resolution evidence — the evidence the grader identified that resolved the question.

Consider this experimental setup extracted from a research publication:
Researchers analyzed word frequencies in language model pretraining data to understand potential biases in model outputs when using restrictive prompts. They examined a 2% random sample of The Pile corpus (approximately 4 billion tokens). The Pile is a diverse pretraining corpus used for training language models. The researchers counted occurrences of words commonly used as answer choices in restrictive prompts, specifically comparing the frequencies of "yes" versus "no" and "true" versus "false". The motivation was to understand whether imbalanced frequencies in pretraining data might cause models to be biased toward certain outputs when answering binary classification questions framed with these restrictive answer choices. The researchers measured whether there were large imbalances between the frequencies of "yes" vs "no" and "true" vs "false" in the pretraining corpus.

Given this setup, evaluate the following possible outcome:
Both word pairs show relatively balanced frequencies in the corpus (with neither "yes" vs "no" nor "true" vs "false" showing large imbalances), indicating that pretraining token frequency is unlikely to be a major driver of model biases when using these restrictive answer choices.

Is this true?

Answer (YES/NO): NO